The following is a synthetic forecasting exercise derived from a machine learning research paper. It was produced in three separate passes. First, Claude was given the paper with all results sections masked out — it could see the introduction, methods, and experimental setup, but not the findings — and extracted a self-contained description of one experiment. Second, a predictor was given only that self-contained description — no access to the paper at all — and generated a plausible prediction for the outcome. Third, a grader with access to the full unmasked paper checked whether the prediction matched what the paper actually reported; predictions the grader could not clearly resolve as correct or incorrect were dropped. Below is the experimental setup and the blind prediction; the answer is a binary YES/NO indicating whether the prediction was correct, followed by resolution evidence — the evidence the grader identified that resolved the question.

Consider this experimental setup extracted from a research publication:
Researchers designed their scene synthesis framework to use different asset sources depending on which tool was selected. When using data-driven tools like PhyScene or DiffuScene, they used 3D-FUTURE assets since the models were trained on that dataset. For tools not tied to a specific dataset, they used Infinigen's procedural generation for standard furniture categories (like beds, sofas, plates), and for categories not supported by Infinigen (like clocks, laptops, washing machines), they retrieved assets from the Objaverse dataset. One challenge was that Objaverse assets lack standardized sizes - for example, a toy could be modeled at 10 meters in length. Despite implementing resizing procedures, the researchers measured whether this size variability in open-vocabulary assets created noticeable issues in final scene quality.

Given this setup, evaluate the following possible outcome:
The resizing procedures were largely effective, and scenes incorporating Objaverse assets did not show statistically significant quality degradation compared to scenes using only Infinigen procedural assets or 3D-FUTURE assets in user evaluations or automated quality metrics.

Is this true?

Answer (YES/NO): NO